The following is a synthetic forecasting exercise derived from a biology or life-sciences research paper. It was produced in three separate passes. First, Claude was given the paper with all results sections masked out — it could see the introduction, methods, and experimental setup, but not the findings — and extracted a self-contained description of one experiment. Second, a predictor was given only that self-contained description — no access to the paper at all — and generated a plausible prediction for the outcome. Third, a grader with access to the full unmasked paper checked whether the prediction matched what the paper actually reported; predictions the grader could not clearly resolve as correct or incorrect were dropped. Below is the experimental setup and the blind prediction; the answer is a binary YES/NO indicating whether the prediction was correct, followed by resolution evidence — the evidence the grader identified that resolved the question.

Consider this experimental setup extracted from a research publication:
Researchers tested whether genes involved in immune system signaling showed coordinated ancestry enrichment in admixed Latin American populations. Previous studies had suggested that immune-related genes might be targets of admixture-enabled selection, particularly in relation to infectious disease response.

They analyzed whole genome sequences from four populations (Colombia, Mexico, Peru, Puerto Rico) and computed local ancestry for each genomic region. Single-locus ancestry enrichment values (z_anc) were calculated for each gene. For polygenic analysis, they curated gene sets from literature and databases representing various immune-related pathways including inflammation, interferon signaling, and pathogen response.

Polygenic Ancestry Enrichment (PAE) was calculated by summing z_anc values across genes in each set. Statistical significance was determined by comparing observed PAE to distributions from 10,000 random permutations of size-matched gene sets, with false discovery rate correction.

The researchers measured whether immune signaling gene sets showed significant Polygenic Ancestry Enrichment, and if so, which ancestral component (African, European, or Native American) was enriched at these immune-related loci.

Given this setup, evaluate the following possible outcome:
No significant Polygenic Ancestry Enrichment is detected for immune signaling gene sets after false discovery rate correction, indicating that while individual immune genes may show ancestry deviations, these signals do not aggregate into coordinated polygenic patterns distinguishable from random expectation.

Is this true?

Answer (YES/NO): NO